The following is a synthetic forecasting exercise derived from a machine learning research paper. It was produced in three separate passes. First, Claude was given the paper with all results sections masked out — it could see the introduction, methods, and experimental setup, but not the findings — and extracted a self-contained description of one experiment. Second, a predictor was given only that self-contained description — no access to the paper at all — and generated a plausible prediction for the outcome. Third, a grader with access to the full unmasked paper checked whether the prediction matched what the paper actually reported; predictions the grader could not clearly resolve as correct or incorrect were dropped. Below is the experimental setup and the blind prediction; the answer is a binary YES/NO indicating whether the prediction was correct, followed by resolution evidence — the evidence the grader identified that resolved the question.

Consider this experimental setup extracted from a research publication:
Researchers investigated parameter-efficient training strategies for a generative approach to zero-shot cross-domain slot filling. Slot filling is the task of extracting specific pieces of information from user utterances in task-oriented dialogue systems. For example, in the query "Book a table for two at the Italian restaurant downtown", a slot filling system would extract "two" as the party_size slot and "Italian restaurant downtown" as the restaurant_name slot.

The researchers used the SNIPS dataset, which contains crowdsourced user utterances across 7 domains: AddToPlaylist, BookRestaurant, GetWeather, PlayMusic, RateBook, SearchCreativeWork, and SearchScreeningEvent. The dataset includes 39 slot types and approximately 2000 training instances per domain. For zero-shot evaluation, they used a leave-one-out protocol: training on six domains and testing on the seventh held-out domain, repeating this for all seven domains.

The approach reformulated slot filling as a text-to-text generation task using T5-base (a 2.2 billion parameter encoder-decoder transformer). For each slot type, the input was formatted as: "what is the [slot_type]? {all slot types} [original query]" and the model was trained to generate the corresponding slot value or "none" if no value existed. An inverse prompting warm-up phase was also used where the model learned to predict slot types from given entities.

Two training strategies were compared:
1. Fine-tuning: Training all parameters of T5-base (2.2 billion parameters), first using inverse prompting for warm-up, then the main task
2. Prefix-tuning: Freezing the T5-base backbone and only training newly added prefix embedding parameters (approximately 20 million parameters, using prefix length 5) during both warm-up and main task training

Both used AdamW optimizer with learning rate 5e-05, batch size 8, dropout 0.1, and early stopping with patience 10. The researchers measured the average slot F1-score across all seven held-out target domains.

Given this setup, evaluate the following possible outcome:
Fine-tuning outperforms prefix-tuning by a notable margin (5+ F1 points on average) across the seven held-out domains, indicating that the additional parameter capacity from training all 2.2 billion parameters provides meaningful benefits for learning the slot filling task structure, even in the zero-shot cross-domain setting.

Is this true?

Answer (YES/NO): NO